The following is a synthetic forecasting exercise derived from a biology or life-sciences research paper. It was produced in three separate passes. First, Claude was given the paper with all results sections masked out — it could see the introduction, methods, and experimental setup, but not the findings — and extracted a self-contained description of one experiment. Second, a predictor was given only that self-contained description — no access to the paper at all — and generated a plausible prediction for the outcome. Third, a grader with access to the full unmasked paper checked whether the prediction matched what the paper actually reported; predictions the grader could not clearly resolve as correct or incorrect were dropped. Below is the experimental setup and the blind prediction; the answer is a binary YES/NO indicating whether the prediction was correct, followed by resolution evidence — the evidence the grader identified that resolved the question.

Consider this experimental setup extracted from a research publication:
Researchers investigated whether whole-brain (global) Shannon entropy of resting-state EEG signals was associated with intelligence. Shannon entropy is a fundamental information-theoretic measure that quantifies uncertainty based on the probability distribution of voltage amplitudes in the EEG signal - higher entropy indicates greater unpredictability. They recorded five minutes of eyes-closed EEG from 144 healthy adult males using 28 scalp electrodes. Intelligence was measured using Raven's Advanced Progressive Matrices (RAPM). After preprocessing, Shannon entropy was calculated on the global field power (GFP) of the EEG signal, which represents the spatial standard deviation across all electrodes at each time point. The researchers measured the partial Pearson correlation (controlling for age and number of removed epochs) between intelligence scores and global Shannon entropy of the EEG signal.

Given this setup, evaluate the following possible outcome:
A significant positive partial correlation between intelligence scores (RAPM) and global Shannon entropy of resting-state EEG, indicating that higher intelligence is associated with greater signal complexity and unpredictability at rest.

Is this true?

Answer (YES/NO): NO